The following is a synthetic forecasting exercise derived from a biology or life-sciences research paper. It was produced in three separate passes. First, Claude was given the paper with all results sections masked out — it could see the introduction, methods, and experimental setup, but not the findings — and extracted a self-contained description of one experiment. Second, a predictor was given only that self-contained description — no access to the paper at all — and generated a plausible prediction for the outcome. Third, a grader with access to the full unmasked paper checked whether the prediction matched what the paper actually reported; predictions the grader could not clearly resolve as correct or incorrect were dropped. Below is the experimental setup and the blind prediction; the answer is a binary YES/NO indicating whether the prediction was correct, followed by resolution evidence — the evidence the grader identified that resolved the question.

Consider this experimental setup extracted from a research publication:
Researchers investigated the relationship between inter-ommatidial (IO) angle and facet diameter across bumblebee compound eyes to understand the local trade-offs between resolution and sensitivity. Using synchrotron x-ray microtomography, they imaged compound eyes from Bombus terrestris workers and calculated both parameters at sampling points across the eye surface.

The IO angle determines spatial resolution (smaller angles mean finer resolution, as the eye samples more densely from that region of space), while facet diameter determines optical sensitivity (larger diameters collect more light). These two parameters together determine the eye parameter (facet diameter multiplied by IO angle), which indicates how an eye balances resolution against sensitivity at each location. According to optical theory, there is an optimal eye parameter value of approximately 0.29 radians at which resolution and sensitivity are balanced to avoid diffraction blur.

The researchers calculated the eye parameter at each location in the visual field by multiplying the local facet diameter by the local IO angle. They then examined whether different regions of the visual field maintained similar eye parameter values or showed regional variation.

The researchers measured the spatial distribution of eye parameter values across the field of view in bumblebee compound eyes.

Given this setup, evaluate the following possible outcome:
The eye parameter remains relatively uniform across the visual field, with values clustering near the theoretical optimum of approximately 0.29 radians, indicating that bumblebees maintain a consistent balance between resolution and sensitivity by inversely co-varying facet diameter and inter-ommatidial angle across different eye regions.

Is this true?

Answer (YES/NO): NO